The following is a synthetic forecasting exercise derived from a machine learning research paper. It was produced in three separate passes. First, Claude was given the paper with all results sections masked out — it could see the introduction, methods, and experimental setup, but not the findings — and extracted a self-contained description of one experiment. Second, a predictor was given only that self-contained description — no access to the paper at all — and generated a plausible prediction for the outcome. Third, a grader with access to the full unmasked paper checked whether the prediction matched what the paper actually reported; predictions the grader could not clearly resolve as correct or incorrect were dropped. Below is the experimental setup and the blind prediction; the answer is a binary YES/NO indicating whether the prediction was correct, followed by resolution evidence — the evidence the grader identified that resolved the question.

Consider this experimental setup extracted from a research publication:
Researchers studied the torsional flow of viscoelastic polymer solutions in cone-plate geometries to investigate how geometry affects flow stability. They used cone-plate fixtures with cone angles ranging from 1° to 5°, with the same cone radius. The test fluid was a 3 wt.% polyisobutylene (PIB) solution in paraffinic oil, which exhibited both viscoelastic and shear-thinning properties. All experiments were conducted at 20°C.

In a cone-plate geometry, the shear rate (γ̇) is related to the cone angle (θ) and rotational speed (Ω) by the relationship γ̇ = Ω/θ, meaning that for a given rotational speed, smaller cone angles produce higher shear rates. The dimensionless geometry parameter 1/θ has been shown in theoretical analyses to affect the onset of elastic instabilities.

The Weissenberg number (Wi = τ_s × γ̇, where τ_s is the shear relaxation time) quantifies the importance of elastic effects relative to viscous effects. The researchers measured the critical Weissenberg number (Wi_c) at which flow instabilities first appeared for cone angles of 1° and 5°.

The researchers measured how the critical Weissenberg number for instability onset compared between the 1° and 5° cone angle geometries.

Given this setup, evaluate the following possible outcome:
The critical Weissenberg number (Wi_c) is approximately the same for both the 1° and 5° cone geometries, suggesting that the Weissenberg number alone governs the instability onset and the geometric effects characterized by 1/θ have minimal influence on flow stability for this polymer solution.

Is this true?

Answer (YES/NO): NO